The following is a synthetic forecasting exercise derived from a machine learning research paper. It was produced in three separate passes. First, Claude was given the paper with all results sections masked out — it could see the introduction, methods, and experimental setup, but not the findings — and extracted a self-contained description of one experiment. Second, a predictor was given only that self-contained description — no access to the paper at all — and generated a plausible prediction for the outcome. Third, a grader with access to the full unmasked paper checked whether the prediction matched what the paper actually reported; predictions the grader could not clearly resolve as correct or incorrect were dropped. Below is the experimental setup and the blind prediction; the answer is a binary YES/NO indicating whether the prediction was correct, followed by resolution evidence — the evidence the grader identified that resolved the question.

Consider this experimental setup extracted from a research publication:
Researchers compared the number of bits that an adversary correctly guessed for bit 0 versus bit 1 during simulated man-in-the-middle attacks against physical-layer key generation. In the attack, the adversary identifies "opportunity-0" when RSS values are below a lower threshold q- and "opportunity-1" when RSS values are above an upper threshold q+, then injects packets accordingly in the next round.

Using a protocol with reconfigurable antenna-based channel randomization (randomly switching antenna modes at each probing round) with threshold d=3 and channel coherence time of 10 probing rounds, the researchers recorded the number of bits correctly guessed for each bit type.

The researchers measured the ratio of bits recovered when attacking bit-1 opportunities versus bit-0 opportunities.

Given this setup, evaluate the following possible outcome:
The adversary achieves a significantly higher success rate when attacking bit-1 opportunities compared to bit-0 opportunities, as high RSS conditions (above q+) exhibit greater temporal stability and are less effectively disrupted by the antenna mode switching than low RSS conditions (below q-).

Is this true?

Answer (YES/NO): NO